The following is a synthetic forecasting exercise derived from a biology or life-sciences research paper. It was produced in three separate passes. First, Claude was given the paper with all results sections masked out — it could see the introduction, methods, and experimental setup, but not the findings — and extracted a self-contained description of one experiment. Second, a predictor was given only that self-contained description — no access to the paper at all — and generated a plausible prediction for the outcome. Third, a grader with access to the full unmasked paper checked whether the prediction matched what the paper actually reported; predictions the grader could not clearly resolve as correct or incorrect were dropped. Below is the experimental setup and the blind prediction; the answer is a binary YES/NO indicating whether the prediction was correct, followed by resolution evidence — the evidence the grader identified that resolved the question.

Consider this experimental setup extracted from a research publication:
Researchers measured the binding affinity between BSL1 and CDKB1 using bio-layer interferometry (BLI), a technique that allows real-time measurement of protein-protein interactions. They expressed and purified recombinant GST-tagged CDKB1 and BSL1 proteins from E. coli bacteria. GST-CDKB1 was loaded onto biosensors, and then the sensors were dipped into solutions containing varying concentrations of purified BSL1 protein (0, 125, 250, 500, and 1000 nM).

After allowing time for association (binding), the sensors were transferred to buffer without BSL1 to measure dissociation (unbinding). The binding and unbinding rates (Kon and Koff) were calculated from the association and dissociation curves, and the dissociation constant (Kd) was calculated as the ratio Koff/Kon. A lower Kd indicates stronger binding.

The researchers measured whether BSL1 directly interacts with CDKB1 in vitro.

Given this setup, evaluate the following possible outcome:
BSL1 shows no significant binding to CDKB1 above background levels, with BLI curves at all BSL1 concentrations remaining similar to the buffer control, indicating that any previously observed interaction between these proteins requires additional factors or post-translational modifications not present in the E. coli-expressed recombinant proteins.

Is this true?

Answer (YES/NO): NO